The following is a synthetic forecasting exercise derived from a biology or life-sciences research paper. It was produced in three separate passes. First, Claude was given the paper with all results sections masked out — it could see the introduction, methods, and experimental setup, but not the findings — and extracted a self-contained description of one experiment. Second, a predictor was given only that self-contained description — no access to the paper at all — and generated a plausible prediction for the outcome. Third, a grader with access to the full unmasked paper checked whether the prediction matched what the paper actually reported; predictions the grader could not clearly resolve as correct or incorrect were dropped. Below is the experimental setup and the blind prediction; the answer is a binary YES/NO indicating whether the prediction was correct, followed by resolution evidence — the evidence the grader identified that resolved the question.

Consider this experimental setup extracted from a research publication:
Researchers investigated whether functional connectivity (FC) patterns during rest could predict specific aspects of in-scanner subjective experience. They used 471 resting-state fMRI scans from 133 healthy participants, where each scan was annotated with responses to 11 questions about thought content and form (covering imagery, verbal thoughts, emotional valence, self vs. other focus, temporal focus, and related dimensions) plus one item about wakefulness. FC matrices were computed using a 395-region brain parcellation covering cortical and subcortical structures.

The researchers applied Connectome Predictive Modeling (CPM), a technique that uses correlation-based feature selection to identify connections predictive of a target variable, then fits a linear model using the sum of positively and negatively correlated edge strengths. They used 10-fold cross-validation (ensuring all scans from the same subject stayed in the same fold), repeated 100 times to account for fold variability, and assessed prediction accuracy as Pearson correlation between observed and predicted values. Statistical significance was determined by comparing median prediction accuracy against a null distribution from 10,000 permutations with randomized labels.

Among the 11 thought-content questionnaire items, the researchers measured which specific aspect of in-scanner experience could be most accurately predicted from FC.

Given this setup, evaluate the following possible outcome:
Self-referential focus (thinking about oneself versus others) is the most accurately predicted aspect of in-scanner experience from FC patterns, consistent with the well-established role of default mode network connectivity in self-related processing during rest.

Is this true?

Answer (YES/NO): NO